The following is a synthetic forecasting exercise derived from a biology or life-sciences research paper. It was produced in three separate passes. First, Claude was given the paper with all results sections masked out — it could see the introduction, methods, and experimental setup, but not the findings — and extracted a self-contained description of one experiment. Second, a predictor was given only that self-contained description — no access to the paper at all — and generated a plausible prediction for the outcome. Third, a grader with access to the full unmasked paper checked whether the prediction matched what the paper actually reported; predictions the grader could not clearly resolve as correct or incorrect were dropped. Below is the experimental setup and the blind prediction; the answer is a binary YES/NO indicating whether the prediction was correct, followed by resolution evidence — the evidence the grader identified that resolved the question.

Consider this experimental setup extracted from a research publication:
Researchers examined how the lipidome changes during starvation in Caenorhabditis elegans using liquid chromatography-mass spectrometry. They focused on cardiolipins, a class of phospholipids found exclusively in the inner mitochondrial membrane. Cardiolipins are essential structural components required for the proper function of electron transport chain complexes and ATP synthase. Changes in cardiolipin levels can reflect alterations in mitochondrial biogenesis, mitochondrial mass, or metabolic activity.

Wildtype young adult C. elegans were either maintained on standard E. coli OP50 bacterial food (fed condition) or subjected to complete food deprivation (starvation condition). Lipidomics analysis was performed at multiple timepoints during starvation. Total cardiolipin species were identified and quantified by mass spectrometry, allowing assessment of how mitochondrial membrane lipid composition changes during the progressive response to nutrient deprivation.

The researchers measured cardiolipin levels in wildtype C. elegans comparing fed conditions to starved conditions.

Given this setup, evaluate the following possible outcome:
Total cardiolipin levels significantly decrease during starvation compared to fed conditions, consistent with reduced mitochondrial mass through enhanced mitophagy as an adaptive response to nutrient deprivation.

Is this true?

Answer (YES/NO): NO